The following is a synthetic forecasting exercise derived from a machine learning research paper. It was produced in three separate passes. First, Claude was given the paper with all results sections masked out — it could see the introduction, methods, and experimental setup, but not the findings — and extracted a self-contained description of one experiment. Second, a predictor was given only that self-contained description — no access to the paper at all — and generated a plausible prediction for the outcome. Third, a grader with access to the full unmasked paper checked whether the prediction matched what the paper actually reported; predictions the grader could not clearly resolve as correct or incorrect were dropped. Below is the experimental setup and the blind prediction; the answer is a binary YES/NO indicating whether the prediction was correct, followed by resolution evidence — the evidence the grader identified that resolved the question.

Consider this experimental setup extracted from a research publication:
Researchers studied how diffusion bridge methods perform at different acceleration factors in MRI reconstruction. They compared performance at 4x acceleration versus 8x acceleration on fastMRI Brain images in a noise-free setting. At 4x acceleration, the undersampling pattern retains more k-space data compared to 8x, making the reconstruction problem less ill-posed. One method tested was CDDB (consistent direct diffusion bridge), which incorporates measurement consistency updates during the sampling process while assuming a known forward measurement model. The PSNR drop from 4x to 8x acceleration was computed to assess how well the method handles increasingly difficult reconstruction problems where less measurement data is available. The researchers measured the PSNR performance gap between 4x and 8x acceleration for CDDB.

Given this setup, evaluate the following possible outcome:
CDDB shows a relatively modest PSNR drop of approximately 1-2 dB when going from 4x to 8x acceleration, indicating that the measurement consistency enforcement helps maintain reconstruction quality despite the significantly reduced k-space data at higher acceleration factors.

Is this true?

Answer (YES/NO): NO